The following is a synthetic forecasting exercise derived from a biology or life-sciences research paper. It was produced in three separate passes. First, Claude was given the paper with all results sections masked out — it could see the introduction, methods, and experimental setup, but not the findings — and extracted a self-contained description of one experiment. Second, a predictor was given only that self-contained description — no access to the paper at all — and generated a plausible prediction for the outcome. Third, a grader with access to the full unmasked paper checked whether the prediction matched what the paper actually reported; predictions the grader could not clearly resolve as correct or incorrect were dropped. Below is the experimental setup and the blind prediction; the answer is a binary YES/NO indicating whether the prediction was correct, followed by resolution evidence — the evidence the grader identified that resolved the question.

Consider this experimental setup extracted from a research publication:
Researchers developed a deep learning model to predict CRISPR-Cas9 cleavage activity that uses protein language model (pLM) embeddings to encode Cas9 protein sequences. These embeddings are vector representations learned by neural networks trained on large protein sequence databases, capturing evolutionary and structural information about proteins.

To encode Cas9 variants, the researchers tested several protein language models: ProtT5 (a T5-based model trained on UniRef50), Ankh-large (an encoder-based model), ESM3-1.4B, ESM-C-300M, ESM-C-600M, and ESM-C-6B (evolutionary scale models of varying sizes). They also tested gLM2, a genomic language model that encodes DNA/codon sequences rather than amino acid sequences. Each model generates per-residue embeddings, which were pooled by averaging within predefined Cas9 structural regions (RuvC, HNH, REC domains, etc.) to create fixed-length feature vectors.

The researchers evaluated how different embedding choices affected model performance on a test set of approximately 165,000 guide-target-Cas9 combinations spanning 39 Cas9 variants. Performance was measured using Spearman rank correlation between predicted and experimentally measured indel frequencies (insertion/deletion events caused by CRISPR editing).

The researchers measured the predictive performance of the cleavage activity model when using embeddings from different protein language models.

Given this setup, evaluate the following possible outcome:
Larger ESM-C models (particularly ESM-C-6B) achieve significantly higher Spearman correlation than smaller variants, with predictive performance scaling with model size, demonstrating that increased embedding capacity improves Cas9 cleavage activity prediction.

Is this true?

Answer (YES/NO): NO